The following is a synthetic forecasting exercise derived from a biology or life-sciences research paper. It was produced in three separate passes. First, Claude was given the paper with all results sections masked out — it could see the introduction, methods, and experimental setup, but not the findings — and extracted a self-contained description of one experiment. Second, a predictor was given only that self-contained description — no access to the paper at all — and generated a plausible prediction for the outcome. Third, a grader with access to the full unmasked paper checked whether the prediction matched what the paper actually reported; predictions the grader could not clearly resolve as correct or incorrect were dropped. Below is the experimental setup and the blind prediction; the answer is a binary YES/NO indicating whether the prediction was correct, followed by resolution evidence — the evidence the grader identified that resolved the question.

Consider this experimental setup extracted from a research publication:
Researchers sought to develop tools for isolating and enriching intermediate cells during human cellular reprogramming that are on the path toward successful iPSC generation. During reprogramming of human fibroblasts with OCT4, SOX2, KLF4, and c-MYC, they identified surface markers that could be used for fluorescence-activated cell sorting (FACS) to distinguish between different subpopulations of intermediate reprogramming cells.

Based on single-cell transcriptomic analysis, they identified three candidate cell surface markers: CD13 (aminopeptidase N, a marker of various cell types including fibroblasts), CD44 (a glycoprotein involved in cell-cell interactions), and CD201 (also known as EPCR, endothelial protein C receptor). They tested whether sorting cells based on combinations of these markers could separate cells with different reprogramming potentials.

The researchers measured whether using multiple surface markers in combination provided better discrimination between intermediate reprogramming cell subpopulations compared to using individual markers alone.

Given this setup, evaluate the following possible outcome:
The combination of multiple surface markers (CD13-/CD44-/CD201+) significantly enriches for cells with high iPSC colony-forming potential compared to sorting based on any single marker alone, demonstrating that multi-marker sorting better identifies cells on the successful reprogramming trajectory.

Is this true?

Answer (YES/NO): NO